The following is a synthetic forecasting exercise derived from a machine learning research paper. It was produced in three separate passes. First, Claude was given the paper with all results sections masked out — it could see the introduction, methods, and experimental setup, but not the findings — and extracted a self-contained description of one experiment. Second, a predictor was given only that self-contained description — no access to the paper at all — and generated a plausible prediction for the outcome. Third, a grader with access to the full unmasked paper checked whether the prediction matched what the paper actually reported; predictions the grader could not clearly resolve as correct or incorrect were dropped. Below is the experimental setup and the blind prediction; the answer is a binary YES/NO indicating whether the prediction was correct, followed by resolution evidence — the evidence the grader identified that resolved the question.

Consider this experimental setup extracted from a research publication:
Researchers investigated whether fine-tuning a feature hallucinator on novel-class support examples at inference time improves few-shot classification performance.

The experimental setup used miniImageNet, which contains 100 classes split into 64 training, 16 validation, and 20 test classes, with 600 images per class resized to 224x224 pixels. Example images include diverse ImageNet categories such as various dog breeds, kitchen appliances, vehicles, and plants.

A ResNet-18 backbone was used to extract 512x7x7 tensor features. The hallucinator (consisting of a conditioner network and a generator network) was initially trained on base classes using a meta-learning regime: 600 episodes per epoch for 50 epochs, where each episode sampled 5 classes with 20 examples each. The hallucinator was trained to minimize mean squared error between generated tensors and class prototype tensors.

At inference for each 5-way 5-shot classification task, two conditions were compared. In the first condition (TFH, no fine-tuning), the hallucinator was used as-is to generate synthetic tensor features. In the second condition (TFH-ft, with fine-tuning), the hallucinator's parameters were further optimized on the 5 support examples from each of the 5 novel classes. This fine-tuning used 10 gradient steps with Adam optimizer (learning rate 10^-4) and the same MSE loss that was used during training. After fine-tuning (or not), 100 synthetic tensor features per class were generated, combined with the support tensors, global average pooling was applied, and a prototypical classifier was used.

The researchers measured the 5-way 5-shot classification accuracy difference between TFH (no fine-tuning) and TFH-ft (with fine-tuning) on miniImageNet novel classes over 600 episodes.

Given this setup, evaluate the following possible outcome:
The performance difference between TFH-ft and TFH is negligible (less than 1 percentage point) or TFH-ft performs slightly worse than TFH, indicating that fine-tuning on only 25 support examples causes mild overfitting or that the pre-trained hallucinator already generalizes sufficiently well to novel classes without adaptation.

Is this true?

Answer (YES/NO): NO